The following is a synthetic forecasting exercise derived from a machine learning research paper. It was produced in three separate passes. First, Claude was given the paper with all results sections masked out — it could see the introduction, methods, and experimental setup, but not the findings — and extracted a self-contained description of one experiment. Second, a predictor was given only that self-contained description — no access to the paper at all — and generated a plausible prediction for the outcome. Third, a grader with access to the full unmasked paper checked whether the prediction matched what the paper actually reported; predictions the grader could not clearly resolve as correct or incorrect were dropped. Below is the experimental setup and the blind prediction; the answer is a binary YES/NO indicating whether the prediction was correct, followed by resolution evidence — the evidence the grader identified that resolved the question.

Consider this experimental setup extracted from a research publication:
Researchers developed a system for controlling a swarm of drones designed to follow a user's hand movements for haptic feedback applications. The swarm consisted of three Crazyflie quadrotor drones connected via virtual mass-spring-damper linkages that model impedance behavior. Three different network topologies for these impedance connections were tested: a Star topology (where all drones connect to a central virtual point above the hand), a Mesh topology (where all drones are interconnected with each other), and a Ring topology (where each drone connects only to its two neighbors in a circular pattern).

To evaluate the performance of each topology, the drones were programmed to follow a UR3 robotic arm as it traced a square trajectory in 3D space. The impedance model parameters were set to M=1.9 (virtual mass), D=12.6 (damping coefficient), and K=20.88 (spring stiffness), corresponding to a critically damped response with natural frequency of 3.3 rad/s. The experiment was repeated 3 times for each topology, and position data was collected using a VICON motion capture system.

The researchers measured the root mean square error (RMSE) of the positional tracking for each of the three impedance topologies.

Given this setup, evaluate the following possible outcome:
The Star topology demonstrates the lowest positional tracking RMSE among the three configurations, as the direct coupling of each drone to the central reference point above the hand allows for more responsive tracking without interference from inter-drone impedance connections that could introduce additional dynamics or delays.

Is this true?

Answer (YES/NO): YES